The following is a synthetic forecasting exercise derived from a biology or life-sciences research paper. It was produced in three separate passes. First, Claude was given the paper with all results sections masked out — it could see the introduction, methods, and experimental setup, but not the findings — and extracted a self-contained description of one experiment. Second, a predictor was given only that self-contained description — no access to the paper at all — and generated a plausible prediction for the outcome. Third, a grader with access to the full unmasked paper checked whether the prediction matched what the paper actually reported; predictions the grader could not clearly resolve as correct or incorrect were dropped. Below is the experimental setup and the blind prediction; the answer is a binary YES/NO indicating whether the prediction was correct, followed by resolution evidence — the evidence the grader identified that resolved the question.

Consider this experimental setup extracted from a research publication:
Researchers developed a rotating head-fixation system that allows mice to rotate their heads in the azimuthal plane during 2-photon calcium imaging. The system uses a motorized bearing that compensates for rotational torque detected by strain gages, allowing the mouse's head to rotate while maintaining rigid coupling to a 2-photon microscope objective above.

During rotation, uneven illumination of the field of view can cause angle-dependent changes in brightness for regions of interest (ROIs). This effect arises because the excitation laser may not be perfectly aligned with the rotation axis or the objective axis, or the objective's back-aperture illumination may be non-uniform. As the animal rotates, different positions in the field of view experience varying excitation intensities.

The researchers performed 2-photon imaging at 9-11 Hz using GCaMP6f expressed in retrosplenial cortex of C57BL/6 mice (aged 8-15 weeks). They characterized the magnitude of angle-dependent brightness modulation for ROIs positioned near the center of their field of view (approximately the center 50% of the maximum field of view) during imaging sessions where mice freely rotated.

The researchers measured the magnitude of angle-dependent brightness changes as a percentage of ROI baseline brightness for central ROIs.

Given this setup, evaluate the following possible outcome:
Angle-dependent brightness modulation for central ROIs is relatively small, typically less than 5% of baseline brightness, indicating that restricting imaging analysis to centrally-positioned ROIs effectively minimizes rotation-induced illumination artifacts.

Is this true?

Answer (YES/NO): NO